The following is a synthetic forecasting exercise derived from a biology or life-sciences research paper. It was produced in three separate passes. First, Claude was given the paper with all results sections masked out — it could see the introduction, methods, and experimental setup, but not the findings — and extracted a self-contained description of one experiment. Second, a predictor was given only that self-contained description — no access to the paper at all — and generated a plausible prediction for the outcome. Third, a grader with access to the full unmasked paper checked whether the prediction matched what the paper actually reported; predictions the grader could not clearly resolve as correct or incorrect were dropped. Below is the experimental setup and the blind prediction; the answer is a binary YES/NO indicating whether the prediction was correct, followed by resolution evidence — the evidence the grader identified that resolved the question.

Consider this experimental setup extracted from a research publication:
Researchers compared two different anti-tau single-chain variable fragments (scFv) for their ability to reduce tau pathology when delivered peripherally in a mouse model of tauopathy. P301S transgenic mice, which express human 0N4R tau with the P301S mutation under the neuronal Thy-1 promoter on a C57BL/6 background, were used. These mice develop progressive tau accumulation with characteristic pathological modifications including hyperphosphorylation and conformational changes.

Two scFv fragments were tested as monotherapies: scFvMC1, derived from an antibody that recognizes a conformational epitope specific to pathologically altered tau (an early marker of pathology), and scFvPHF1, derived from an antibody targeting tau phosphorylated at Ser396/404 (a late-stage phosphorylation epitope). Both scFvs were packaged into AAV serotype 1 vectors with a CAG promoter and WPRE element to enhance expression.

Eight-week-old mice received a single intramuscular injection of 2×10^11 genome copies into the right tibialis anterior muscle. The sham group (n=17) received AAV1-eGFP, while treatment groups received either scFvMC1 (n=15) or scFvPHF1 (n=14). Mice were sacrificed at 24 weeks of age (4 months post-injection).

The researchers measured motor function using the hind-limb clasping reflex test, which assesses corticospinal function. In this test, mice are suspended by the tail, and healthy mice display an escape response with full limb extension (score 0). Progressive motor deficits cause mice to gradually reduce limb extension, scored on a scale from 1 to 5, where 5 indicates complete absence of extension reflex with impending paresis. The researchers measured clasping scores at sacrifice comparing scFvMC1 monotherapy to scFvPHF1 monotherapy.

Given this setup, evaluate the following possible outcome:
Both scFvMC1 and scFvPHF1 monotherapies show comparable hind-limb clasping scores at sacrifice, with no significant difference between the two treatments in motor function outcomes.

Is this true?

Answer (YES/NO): NO